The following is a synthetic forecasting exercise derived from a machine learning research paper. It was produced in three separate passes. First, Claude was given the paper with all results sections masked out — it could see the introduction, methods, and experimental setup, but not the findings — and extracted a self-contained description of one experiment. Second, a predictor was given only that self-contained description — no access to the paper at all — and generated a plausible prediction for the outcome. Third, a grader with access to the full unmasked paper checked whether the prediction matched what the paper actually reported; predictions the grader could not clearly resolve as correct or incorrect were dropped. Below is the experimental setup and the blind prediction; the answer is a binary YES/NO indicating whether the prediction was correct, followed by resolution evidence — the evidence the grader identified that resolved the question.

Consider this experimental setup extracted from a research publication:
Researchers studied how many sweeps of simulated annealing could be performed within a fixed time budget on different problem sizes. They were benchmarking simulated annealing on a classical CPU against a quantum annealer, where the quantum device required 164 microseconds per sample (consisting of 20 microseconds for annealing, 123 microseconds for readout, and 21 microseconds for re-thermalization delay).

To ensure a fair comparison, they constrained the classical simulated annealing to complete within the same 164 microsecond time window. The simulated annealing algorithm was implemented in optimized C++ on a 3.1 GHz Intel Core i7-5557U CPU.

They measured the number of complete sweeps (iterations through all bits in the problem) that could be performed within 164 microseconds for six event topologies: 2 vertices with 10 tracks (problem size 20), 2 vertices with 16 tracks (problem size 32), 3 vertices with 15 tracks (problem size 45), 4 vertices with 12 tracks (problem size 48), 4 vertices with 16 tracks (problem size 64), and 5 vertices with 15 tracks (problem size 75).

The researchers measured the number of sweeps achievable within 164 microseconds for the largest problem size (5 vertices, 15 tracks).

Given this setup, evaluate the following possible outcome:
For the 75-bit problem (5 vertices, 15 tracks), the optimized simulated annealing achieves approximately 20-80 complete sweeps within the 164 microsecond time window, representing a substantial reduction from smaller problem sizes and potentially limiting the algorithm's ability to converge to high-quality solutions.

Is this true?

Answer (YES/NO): NO